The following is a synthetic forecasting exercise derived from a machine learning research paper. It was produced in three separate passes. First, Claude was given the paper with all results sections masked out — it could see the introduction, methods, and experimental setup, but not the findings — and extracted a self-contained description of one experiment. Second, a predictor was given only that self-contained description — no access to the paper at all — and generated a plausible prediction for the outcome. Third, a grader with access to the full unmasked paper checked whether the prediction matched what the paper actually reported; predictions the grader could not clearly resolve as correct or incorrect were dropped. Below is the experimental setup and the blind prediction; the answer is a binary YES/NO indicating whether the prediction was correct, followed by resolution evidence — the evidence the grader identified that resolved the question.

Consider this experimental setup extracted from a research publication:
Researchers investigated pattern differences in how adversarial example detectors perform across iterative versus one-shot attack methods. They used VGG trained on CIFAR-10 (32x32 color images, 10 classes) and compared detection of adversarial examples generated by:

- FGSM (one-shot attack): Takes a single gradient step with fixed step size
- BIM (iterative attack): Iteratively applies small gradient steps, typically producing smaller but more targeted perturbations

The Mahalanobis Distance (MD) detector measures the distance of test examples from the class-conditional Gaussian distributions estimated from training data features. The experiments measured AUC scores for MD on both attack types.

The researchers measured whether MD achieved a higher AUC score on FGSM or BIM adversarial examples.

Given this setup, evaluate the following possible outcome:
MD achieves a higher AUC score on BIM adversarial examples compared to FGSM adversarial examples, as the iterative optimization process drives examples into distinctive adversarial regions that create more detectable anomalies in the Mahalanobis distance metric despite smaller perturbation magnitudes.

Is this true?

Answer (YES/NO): NO